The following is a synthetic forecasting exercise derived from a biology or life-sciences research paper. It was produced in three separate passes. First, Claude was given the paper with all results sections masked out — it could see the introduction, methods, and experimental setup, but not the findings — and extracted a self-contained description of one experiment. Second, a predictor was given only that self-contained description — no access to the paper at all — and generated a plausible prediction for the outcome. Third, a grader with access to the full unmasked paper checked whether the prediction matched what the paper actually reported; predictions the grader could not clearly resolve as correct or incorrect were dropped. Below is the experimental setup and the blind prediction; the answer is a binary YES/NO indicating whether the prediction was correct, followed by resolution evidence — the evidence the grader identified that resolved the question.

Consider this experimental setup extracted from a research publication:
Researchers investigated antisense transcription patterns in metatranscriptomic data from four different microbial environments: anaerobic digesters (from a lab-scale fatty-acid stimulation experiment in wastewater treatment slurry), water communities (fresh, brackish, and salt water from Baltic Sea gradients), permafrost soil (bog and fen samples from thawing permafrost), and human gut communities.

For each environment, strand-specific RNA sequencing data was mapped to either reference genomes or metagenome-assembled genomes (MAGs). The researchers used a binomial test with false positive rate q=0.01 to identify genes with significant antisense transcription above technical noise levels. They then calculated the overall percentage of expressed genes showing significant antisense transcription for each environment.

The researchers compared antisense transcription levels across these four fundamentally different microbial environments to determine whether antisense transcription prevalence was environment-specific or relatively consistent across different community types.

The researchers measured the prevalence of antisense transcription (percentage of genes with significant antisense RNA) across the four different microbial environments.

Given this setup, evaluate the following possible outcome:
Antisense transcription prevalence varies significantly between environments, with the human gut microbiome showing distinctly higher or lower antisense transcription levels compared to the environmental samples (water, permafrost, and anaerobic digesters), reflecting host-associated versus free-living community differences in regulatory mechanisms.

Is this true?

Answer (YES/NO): NO